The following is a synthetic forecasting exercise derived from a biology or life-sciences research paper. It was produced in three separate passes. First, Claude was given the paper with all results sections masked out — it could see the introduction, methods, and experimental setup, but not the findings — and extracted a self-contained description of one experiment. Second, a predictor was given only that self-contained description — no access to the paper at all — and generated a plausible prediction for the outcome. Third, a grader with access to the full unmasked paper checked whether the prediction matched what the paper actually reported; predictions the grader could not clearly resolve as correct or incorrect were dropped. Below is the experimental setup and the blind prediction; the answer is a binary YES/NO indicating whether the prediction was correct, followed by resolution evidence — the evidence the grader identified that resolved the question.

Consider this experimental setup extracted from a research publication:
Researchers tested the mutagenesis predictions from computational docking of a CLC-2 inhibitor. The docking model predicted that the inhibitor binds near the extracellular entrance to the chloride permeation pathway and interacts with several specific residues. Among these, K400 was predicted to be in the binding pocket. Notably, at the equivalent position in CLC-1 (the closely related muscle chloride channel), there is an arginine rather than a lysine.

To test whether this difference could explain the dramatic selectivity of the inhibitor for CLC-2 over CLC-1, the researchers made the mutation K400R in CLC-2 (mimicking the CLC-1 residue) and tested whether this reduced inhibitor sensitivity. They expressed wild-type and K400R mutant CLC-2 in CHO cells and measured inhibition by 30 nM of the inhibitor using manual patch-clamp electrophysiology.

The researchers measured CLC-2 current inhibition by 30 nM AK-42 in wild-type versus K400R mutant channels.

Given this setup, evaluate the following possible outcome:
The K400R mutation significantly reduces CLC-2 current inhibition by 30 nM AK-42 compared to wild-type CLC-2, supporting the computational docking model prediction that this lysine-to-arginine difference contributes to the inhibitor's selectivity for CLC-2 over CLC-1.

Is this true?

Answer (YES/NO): NO